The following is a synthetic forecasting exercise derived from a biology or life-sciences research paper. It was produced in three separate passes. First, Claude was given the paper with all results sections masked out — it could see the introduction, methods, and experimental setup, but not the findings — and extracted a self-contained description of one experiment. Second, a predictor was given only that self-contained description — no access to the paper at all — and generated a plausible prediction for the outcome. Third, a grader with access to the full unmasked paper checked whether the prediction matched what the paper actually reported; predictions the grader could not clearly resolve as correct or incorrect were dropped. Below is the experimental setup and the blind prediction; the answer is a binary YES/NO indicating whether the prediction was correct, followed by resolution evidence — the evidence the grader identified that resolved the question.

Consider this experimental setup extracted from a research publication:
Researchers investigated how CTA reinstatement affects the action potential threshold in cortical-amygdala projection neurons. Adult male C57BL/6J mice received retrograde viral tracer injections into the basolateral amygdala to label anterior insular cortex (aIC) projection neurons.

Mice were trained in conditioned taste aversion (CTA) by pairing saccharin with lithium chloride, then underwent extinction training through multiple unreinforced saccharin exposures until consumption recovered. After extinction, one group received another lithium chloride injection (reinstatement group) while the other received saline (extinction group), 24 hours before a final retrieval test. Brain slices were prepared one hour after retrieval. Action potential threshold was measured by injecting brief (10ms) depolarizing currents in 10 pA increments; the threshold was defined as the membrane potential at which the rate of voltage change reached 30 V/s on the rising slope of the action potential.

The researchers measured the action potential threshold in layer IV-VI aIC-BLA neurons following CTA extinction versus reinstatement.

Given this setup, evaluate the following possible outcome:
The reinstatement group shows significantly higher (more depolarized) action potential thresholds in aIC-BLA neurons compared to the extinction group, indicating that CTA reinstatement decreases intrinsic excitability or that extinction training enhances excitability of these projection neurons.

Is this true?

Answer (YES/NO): YES